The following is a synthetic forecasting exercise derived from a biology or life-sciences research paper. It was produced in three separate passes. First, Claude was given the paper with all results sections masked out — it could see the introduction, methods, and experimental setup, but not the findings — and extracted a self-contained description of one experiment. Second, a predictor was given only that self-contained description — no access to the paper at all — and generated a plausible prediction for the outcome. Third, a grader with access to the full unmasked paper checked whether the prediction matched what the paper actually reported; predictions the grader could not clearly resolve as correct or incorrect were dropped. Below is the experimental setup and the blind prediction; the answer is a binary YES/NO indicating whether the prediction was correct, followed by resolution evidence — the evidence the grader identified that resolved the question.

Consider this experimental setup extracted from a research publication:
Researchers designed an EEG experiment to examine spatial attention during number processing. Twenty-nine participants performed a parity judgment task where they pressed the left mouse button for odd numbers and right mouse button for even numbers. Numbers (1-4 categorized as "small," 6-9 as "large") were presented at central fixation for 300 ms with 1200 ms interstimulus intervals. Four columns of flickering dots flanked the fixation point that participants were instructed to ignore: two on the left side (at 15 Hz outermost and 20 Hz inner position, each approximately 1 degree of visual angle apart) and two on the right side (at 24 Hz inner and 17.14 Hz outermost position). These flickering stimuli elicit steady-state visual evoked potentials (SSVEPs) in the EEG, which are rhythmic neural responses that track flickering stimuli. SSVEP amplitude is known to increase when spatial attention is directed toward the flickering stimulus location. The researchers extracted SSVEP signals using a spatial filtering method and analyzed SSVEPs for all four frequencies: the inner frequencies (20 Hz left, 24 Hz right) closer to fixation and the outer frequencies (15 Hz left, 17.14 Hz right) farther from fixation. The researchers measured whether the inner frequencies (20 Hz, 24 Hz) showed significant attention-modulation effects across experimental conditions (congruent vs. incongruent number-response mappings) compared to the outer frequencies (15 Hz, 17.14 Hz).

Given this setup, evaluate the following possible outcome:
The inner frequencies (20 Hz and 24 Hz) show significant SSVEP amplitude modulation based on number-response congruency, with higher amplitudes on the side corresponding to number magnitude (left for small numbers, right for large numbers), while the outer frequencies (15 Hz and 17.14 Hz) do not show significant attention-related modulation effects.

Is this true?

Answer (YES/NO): NO